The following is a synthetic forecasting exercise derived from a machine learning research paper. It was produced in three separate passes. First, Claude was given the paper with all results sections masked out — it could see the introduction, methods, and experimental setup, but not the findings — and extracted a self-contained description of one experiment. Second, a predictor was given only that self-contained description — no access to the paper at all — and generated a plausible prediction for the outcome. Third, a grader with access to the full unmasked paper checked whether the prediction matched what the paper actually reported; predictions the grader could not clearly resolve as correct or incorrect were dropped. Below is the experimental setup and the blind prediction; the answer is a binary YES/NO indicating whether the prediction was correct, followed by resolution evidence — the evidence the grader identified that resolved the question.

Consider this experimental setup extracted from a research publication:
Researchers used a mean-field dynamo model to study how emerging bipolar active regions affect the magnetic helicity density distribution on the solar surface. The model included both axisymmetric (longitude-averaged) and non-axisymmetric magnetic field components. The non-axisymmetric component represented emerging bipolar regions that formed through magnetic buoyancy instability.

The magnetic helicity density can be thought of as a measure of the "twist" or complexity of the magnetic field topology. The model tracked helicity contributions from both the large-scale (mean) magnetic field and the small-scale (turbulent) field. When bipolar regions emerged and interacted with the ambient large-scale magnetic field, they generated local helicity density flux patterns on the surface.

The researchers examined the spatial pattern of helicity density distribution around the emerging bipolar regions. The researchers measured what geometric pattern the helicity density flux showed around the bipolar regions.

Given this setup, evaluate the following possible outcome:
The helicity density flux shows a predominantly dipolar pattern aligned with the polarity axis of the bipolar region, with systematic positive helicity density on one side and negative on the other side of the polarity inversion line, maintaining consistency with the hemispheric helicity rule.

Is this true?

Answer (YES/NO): NO